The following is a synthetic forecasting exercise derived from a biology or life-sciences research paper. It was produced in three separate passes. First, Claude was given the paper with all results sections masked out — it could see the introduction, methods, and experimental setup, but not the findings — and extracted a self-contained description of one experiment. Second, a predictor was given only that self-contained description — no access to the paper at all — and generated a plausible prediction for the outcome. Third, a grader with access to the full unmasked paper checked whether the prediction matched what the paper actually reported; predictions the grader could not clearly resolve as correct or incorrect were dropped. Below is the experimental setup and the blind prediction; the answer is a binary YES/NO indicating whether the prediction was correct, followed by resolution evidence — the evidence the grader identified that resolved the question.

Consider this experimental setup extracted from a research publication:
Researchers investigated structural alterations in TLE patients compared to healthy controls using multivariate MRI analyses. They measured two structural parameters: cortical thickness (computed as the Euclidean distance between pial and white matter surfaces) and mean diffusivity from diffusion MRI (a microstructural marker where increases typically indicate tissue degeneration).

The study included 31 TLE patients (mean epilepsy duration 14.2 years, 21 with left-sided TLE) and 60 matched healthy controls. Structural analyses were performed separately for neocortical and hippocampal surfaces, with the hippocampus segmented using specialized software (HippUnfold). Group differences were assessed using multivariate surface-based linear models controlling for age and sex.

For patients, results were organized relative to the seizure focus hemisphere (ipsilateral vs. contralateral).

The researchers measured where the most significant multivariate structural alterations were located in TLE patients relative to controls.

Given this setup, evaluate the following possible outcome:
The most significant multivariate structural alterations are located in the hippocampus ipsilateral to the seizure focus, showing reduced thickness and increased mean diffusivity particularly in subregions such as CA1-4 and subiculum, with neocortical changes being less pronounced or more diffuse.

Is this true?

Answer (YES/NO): NO